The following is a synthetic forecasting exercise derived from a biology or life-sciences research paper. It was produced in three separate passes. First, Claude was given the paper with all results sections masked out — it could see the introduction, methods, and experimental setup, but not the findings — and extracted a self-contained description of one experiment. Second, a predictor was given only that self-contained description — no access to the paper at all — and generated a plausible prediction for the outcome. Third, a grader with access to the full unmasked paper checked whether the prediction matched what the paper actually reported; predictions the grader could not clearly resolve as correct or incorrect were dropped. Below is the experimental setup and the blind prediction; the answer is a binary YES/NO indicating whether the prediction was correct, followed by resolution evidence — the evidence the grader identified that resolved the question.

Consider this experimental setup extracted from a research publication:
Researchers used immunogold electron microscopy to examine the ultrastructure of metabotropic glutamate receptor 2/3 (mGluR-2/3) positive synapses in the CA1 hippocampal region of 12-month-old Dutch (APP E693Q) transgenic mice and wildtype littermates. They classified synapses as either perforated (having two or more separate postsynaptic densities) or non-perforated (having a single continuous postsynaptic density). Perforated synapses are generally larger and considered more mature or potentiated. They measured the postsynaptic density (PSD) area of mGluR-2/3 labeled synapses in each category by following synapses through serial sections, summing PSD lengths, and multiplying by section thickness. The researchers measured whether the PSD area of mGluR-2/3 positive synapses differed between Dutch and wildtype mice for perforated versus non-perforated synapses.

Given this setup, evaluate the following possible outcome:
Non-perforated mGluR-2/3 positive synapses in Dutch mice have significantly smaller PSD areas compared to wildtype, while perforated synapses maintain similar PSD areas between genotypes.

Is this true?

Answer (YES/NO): NO